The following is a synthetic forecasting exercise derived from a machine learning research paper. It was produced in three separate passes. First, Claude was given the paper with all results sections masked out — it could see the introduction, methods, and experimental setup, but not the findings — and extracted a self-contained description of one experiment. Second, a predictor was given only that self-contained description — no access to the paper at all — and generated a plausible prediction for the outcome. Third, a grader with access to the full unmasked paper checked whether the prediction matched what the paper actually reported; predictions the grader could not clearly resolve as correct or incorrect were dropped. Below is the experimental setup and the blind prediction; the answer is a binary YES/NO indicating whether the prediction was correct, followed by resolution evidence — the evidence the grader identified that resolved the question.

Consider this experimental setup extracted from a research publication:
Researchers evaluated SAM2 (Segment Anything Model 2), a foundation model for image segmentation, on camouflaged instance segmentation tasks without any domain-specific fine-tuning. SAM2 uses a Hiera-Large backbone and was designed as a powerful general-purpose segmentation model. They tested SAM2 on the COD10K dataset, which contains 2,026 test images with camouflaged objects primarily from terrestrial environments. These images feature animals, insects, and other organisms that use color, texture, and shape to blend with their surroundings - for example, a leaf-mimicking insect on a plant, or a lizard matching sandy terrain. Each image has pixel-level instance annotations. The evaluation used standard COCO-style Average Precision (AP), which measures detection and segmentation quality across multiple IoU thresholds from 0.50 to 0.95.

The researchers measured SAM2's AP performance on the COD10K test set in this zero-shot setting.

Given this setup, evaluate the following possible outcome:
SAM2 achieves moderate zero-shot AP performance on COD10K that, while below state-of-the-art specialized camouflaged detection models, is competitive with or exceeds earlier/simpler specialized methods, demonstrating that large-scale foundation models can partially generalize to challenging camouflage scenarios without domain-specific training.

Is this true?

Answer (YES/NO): NO